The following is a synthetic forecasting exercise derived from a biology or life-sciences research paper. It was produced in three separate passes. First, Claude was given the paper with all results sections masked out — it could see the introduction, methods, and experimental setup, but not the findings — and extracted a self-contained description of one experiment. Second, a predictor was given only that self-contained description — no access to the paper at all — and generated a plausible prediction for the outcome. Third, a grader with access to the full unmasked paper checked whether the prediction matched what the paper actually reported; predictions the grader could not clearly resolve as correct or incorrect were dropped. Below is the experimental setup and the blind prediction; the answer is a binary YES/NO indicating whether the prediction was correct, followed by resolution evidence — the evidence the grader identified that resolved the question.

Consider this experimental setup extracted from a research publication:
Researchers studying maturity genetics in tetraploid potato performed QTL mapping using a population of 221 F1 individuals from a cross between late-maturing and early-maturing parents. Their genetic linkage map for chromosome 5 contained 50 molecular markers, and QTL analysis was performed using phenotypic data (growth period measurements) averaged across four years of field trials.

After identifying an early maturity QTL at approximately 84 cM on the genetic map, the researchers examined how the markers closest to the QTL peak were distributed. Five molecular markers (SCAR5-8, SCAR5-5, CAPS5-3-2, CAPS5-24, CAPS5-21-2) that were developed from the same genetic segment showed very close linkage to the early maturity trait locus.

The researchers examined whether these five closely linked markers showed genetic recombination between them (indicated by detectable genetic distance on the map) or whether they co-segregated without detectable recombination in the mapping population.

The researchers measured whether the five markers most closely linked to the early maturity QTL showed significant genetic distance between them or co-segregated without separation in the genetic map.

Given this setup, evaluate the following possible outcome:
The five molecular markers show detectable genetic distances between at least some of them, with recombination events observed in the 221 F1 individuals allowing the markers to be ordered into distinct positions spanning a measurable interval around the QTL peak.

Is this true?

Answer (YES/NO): NO